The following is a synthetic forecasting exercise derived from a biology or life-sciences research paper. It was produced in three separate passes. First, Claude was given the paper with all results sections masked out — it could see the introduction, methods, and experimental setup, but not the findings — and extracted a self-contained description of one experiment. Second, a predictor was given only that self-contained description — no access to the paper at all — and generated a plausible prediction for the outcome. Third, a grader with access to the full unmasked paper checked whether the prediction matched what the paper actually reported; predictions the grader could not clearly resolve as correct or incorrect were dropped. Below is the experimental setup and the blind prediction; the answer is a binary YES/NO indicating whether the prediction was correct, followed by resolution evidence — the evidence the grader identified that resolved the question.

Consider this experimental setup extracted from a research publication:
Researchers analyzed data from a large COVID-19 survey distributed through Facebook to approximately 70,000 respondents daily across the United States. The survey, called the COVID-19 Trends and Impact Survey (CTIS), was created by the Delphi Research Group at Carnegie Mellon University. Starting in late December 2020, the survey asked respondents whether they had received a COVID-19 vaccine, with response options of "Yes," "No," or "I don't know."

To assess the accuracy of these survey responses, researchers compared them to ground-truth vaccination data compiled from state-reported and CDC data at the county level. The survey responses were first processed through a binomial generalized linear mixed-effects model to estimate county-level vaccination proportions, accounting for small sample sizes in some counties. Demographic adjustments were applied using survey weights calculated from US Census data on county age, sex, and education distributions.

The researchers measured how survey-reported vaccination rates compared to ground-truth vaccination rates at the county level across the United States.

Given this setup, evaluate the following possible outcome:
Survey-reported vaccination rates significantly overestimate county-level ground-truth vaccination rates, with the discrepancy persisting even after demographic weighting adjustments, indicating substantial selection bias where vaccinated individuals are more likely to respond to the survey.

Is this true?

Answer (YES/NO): YES